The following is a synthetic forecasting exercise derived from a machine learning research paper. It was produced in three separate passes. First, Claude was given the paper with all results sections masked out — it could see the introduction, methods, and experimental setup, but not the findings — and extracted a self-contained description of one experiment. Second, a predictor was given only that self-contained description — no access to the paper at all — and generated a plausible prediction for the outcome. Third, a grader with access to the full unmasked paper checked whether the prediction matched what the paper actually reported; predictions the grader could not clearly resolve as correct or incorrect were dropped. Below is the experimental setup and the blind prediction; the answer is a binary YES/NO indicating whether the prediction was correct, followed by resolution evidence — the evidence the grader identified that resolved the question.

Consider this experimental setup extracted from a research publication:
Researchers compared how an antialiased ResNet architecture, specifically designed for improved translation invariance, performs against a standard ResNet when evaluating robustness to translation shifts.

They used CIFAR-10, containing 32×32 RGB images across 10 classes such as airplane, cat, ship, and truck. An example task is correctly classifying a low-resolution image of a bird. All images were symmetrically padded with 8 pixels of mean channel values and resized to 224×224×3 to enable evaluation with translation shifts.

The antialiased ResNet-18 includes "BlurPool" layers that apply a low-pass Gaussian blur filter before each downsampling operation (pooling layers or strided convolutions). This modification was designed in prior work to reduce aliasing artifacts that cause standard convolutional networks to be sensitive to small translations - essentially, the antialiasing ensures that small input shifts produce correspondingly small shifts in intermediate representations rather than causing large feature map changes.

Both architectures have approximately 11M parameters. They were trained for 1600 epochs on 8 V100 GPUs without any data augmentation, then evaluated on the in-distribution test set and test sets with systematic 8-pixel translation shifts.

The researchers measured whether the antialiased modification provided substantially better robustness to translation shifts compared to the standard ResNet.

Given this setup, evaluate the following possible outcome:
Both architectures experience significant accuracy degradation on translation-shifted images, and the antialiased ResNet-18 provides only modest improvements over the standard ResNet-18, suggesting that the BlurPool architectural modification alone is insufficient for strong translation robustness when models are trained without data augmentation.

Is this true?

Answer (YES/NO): YES